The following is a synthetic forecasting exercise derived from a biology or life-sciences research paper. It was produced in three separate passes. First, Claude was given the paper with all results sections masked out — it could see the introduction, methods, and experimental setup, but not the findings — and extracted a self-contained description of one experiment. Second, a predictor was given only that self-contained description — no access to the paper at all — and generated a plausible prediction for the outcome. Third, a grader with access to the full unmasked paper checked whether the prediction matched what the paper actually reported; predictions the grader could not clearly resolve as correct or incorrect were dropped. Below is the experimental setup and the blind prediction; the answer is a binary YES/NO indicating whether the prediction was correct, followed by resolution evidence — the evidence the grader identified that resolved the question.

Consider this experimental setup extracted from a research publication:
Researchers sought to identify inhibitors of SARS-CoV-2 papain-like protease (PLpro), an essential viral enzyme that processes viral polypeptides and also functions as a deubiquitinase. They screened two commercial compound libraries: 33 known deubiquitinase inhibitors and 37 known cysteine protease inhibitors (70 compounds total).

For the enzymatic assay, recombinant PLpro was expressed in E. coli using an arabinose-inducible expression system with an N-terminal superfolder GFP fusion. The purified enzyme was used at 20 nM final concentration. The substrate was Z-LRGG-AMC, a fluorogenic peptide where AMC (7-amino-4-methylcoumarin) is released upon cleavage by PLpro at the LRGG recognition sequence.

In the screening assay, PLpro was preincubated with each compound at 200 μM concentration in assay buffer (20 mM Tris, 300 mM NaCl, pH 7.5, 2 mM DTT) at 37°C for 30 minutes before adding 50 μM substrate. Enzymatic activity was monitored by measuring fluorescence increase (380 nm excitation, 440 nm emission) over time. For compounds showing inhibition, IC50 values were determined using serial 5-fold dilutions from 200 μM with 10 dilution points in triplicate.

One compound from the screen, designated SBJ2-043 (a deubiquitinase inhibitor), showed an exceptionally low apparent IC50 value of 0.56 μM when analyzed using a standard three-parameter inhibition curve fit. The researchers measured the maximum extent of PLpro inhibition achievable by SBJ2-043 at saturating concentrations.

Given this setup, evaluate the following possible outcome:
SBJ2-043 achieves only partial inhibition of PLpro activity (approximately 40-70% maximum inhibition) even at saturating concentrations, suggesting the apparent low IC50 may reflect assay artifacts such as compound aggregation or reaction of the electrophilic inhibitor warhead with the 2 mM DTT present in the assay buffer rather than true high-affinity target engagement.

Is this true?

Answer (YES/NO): NO